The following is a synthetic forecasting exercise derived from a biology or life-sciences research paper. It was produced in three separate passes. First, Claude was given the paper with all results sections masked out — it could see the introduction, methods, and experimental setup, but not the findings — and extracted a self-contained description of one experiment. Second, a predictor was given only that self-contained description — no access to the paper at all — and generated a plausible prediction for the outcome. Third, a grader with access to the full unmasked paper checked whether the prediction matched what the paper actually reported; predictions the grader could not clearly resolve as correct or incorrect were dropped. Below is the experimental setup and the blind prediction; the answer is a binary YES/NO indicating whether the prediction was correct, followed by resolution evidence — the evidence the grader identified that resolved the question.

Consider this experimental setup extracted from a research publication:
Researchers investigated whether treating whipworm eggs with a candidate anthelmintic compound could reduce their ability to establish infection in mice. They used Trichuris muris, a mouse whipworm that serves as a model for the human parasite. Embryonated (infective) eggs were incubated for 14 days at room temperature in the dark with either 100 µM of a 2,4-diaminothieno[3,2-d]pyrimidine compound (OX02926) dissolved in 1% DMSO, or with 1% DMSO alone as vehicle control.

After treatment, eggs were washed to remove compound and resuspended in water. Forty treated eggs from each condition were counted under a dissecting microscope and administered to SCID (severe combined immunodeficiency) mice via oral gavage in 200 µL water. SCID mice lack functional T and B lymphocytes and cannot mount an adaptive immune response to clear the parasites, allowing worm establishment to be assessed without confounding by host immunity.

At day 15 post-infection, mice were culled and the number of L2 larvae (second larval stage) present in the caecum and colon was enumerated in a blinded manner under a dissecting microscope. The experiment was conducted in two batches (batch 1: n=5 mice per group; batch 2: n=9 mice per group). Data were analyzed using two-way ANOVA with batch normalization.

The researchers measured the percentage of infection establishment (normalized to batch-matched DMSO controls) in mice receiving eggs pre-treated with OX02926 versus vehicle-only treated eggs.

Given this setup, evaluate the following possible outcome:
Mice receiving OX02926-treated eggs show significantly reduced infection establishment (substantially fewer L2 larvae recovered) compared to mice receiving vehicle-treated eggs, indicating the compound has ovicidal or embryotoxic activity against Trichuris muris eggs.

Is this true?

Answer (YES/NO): YES